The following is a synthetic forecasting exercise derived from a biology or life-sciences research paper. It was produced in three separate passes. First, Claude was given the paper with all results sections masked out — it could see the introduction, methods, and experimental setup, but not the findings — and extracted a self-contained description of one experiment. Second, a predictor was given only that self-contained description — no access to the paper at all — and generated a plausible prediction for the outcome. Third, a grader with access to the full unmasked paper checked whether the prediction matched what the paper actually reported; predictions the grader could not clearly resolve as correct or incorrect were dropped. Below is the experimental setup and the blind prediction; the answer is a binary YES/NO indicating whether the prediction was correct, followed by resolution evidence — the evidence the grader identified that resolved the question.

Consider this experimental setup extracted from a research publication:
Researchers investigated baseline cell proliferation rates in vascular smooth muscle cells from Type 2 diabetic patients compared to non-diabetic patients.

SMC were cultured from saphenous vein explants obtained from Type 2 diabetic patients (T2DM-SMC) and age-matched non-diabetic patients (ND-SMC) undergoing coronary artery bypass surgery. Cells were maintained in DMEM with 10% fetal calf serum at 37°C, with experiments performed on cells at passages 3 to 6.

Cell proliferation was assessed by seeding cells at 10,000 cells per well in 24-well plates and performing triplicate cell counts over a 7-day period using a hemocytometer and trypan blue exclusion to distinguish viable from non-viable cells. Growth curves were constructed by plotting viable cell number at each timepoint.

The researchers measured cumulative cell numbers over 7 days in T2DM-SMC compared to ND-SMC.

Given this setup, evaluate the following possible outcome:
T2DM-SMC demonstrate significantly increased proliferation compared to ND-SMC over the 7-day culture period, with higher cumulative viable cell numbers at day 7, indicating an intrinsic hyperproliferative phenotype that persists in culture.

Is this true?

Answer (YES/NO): NO